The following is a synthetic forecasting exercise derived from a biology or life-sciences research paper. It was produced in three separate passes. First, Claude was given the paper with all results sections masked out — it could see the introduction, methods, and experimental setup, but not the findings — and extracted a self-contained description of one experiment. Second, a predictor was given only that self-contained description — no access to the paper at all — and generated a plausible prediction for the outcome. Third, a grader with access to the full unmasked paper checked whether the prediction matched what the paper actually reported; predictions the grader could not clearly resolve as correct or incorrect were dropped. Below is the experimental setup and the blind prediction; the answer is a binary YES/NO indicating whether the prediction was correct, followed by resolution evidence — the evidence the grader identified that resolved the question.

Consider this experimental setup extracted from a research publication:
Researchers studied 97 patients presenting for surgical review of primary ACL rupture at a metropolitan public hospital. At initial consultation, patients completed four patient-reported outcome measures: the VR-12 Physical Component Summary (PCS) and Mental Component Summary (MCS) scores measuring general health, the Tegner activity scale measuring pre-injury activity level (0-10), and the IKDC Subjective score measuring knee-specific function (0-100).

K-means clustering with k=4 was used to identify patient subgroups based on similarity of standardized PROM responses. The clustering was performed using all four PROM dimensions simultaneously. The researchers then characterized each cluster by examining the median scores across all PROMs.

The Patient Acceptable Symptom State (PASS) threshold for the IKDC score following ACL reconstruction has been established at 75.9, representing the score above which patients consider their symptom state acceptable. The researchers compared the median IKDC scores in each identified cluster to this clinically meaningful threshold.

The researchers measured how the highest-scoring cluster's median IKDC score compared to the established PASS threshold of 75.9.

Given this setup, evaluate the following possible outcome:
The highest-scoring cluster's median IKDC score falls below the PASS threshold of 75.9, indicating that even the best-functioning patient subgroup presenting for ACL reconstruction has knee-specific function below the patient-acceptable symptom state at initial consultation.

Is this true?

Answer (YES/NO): YES